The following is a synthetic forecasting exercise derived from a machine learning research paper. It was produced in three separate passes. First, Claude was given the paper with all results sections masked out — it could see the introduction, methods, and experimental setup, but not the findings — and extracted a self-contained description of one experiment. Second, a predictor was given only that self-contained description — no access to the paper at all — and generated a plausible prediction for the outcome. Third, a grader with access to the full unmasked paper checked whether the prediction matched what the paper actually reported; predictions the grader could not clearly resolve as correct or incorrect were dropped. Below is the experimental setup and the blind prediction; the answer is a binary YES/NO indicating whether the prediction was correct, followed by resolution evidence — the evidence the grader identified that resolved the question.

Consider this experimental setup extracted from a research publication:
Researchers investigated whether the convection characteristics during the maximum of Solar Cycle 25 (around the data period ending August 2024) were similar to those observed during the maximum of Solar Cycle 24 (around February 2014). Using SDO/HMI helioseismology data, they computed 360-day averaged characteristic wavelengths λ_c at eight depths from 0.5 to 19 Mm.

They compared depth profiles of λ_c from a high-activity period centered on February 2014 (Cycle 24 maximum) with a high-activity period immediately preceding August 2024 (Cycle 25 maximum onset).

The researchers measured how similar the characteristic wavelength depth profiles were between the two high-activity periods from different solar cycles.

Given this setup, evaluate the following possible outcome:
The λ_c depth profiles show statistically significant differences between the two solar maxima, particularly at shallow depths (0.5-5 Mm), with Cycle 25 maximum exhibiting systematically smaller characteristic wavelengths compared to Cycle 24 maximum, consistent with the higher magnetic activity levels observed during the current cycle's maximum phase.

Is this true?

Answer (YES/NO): NO